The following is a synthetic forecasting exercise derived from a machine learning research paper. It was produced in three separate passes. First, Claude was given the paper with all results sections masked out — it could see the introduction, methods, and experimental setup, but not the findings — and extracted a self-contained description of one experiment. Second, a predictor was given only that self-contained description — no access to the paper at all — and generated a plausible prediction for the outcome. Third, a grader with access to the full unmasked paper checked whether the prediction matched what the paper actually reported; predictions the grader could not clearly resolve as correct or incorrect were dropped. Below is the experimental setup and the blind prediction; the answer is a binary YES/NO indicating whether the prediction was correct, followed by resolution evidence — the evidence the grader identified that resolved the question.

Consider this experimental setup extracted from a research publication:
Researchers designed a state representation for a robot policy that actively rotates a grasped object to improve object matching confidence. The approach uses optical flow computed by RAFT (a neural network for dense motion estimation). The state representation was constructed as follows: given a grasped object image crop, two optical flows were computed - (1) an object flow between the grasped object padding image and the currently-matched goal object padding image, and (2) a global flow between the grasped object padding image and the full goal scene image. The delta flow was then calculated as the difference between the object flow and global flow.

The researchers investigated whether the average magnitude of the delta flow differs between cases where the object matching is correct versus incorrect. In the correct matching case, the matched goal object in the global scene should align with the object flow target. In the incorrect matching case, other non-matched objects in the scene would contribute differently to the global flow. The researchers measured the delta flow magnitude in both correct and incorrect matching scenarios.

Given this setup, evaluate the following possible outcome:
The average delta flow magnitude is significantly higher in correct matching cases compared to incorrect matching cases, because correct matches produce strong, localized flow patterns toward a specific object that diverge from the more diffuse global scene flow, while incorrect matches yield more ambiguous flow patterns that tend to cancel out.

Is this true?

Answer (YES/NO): NO